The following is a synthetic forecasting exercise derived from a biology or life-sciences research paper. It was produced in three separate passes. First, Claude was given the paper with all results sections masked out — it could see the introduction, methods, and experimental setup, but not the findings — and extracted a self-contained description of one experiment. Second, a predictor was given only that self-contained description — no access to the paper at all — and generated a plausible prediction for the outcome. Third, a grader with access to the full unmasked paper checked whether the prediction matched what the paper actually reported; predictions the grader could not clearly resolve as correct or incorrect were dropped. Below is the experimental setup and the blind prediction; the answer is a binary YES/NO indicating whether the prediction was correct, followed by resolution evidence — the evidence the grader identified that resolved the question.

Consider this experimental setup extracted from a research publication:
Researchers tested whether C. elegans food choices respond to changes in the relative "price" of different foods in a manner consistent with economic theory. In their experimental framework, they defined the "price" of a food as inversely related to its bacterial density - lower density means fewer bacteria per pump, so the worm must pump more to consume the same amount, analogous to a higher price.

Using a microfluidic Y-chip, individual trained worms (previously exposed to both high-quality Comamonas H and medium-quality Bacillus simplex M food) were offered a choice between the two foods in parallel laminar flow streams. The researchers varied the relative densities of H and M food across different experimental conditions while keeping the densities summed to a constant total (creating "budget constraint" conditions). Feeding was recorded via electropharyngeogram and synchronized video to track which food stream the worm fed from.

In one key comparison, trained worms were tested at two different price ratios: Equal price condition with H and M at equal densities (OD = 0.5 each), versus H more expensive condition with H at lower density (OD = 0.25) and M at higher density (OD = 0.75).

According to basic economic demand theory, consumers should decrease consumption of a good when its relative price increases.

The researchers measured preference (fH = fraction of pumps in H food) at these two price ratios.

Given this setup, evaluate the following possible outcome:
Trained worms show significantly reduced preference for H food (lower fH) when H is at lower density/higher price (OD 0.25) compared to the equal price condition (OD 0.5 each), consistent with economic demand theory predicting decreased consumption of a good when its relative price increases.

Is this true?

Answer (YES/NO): YES